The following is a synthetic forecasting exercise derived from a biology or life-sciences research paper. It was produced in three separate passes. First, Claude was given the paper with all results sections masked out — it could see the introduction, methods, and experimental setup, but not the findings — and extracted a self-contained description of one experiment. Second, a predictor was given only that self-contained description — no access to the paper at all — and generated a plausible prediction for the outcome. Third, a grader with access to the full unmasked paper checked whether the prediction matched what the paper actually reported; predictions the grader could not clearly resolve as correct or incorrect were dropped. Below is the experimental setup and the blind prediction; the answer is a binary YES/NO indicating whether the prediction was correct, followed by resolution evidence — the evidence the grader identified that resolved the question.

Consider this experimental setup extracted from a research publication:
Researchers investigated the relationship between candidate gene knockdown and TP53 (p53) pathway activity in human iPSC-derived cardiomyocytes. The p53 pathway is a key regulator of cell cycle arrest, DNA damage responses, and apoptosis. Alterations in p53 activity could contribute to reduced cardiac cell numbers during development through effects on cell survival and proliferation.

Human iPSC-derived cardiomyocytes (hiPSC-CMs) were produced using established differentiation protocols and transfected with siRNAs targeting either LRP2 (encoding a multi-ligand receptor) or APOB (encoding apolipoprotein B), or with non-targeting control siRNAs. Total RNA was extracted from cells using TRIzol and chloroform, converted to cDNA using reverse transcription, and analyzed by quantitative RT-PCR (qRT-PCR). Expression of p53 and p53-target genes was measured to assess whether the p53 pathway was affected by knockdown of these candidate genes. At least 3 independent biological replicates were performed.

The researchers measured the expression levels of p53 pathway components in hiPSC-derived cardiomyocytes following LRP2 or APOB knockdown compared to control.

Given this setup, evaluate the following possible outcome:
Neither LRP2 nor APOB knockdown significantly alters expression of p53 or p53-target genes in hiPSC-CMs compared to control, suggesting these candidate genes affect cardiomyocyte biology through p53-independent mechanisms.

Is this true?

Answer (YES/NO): NO